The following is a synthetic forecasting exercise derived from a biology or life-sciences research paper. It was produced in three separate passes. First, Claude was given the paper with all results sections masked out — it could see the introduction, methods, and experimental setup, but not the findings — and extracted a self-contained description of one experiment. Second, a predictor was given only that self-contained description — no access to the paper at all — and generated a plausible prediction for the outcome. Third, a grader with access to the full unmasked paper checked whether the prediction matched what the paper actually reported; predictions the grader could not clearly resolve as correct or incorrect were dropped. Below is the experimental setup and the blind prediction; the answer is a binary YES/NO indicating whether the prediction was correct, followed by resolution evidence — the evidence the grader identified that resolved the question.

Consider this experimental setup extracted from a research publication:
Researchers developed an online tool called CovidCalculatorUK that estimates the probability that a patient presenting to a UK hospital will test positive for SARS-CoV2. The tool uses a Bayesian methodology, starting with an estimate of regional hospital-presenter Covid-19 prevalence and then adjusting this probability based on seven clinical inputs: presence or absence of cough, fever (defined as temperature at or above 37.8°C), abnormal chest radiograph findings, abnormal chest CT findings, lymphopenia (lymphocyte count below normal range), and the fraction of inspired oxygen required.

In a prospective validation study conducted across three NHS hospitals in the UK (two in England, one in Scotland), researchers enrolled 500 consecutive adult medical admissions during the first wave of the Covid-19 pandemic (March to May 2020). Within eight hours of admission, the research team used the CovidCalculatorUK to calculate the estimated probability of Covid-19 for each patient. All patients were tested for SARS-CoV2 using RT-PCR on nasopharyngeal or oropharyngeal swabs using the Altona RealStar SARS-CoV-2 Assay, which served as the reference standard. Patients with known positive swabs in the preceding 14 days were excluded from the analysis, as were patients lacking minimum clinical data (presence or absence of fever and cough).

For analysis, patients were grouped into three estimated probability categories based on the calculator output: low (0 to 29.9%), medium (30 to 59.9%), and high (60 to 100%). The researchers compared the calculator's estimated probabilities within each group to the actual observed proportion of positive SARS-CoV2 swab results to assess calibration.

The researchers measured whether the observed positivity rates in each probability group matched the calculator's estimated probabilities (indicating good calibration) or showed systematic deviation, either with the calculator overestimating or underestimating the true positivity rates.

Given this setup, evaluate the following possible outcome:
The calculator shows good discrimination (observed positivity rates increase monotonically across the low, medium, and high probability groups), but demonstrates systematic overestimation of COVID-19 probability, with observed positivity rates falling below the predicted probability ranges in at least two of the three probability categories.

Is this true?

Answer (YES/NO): NO